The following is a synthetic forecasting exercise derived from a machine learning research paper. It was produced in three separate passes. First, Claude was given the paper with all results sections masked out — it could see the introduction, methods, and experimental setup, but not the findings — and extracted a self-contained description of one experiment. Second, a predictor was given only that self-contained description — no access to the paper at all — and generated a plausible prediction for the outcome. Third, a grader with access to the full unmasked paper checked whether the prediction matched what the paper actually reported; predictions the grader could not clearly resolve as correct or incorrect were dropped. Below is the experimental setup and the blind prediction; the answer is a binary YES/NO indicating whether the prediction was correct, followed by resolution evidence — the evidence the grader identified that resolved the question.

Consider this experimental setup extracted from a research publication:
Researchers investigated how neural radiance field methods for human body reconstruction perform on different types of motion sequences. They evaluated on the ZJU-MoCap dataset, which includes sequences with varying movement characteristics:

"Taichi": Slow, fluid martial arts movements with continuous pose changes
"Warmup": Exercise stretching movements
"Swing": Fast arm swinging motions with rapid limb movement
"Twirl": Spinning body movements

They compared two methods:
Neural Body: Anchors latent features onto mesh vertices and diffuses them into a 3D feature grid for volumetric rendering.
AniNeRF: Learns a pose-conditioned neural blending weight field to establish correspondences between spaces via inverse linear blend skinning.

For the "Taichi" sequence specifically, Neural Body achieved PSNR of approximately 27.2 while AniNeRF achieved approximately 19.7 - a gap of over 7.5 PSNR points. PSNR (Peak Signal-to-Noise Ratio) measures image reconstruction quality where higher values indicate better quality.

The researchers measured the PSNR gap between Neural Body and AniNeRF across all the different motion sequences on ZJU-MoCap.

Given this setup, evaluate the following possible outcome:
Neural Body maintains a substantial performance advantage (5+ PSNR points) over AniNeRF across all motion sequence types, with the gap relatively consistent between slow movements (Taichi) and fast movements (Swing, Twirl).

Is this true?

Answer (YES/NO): NO